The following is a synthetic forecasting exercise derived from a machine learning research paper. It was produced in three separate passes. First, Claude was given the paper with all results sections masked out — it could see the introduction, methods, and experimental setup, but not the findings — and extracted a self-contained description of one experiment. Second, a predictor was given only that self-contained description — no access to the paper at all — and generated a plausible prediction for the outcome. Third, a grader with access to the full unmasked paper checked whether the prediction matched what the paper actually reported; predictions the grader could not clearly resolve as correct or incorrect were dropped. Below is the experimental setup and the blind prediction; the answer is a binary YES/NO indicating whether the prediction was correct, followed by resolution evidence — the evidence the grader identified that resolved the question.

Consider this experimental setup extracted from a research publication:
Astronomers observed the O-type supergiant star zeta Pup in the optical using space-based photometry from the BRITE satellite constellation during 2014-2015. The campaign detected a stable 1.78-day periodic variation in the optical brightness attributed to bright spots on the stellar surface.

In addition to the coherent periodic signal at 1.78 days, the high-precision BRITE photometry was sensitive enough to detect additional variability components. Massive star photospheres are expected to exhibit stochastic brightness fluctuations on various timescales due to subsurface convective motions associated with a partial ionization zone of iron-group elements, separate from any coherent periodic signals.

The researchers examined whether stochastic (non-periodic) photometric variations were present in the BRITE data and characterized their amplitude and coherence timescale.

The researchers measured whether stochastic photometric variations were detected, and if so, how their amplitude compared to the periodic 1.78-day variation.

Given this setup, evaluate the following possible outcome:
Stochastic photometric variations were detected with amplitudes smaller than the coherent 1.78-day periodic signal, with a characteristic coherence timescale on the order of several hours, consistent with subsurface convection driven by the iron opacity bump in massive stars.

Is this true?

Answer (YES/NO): NO